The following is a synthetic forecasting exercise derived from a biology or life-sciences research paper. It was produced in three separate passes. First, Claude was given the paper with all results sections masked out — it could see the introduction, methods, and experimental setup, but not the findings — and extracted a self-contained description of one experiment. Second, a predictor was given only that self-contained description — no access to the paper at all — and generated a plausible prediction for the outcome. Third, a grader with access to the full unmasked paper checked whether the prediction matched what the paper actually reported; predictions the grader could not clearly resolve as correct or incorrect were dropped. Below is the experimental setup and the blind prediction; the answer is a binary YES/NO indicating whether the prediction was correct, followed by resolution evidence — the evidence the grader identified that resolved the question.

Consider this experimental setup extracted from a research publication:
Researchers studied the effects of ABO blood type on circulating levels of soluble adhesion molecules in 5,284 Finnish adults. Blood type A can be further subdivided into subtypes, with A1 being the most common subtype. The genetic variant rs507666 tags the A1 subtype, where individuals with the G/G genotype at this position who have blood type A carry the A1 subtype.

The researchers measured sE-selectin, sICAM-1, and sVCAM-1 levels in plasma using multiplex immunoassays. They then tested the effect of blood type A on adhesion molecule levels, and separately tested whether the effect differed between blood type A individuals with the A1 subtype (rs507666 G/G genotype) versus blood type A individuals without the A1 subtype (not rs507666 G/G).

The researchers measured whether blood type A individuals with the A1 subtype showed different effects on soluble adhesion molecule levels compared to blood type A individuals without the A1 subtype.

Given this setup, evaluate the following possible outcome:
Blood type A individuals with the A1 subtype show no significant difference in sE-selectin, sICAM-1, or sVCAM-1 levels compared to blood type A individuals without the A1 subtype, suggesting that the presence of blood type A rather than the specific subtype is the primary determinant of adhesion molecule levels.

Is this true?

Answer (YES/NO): NO